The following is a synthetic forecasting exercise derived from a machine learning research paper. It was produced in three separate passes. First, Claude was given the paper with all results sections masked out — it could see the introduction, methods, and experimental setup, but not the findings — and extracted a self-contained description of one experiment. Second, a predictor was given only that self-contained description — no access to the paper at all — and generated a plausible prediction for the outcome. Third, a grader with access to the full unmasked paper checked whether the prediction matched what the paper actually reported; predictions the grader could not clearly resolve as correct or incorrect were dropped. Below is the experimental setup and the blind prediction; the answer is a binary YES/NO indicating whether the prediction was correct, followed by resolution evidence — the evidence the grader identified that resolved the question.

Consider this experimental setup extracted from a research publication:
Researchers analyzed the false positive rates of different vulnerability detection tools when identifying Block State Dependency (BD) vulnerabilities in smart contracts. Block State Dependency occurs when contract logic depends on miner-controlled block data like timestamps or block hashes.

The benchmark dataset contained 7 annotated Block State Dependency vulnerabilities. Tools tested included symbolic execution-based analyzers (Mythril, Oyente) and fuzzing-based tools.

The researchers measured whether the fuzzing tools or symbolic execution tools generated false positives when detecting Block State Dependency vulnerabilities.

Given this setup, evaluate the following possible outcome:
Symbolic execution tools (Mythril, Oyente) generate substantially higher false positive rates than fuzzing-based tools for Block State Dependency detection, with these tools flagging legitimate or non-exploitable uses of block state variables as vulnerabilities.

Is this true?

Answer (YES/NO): NO